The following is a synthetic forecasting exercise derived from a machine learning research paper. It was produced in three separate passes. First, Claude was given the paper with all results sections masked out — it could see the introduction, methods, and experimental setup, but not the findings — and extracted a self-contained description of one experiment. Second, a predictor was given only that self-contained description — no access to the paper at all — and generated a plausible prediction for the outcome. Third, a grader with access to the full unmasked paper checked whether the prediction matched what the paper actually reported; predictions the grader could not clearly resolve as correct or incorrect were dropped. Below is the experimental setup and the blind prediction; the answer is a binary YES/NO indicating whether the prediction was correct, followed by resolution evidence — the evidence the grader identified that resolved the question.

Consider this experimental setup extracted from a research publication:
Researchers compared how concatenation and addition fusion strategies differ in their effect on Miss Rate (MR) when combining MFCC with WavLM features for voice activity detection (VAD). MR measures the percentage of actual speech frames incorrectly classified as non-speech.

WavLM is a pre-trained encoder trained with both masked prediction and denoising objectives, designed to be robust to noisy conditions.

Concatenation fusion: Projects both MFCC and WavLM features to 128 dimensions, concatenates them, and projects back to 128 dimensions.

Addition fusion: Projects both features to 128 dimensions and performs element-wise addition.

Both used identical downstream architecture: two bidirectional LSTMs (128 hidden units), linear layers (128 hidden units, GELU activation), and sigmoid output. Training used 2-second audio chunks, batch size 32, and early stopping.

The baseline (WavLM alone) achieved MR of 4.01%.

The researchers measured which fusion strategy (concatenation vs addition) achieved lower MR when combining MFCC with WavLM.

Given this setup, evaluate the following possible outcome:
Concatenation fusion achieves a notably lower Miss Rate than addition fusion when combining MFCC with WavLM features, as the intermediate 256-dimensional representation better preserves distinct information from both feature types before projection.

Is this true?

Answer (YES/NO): NO